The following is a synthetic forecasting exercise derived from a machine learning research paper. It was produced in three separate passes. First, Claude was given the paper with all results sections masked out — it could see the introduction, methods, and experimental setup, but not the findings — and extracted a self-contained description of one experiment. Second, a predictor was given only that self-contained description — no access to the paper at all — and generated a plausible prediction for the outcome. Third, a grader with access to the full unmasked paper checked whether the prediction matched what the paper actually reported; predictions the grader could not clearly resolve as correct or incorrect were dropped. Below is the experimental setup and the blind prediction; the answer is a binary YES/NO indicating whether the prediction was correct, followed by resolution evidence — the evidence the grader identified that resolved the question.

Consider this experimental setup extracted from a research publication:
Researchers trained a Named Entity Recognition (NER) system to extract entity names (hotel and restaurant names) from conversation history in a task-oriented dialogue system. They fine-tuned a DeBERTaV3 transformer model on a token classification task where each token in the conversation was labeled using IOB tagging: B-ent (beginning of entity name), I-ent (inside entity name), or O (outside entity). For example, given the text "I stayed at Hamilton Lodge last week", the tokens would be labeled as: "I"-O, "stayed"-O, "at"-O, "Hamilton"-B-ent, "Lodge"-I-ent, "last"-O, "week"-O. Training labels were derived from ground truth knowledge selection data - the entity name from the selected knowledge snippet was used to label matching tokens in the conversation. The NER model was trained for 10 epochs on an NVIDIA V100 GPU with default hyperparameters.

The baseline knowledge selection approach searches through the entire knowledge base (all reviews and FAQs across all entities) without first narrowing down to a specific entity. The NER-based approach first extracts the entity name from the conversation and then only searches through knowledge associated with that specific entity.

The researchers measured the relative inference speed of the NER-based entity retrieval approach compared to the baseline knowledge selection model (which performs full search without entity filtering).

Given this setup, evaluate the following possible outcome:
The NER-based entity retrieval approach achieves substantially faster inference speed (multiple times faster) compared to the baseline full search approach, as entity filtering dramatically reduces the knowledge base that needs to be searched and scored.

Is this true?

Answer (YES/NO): YES